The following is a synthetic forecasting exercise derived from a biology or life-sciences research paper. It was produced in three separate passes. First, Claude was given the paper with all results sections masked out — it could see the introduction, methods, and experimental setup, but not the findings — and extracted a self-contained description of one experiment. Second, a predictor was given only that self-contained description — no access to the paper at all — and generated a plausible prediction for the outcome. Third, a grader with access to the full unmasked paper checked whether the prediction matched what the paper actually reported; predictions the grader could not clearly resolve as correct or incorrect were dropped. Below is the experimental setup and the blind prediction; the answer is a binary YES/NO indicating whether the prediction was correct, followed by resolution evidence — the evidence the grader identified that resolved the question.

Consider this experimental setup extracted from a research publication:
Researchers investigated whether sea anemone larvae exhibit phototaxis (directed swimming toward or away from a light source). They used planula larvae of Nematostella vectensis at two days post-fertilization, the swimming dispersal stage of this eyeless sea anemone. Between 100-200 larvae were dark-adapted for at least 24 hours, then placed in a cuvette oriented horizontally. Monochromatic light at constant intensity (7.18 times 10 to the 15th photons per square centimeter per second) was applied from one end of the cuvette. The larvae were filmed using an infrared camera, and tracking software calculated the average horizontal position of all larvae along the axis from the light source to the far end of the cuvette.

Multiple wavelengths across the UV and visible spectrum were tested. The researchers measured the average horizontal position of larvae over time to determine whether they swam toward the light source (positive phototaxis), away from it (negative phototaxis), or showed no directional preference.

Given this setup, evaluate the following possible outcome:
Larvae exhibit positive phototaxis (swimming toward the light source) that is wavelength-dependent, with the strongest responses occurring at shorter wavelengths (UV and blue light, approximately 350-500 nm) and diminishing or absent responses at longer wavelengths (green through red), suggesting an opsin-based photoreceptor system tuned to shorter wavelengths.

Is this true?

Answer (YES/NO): NO